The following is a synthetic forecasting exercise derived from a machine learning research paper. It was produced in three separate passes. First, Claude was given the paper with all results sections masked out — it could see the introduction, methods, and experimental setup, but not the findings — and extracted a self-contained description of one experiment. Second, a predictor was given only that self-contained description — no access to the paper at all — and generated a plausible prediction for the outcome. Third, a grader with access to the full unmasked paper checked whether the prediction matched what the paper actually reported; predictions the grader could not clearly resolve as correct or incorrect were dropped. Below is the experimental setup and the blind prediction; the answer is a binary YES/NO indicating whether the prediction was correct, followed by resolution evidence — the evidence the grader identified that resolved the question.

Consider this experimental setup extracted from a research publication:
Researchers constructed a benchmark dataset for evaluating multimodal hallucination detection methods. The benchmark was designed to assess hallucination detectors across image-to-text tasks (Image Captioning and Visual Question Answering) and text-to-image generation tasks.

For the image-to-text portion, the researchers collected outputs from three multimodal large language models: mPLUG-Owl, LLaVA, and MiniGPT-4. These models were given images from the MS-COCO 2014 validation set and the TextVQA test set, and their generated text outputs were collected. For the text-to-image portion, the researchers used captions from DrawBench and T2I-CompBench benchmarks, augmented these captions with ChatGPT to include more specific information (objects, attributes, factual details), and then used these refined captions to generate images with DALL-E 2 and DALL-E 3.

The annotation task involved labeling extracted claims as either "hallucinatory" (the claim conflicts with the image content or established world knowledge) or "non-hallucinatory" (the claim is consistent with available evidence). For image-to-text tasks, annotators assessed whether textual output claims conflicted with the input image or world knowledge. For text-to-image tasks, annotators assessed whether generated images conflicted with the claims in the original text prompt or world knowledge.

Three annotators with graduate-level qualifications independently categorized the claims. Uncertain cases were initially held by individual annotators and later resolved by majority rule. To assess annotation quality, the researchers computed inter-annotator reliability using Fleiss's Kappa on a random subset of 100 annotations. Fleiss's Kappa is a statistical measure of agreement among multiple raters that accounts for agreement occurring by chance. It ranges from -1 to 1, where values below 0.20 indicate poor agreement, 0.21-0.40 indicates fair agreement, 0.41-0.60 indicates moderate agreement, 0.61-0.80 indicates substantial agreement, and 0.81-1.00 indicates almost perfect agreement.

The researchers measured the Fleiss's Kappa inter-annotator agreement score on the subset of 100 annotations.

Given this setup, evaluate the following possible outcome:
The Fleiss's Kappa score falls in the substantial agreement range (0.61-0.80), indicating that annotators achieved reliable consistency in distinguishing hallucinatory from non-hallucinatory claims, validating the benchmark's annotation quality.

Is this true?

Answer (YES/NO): NO